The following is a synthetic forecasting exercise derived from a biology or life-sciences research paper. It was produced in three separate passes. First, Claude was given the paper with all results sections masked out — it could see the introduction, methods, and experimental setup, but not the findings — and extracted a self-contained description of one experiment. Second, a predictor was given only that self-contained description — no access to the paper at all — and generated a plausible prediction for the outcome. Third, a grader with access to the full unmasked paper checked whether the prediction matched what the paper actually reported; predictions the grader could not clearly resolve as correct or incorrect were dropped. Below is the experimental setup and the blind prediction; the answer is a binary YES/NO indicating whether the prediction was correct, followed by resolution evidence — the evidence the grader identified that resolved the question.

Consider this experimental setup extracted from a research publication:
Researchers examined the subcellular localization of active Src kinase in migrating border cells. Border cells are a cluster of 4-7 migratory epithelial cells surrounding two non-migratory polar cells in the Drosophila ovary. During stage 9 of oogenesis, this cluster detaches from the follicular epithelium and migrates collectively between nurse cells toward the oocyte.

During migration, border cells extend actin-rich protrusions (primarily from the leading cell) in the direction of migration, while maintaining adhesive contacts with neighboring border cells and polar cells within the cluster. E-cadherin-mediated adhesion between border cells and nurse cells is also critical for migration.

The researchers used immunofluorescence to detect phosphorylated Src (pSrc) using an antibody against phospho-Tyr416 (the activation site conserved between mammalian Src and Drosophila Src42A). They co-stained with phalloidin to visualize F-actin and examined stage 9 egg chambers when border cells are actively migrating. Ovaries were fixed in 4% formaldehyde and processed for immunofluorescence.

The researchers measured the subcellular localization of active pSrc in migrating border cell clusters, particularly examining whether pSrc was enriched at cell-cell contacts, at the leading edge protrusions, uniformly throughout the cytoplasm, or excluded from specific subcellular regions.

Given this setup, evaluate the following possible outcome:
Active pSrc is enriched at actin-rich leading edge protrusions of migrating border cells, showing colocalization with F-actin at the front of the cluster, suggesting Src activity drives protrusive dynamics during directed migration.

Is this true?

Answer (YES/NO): NO